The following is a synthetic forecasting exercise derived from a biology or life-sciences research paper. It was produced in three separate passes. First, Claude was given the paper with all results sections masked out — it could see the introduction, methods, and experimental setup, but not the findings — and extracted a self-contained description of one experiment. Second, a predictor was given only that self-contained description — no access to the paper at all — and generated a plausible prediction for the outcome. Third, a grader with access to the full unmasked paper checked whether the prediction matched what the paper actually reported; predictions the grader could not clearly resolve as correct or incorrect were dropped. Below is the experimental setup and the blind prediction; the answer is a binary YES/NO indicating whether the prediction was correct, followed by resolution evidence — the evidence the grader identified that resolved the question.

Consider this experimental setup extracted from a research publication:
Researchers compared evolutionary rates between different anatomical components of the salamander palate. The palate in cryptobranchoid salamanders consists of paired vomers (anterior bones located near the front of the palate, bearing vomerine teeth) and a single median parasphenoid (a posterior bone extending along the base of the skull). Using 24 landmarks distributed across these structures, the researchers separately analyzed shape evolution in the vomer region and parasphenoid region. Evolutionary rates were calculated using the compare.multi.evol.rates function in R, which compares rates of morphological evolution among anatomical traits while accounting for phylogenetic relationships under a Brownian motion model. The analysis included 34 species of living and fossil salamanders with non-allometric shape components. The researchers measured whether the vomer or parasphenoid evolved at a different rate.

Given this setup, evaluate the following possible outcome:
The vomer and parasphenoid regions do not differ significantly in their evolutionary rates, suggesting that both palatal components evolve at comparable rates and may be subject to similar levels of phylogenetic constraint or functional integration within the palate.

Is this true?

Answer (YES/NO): NO